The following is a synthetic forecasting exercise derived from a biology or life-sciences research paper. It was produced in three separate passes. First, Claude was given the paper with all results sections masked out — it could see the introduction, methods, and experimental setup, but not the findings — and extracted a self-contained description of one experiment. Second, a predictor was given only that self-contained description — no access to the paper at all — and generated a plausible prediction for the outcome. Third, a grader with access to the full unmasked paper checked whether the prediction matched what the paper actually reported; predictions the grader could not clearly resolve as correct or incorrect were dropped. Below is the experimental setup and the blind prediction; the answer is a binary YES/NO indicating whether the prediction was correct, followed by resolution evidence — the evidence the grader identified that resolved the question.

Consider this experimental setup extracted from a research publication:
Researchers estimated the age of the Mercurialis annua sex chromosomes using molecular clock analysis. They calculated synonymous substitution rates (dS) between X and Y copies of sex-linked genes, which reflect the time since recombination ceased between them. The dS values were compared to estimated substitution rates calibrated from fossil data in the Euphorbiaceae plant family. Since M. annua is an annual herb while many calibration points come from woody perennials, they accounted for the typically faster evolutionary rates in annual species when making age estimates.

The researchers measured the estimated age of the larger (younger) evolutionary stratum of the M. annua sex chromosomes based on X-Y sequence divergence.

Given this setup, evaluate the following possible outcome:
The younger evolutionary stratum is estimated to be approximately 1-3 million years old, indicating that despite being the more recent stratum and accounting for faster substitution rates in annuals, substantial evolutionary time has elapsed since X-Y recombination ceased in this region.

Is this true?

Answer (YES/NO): YES